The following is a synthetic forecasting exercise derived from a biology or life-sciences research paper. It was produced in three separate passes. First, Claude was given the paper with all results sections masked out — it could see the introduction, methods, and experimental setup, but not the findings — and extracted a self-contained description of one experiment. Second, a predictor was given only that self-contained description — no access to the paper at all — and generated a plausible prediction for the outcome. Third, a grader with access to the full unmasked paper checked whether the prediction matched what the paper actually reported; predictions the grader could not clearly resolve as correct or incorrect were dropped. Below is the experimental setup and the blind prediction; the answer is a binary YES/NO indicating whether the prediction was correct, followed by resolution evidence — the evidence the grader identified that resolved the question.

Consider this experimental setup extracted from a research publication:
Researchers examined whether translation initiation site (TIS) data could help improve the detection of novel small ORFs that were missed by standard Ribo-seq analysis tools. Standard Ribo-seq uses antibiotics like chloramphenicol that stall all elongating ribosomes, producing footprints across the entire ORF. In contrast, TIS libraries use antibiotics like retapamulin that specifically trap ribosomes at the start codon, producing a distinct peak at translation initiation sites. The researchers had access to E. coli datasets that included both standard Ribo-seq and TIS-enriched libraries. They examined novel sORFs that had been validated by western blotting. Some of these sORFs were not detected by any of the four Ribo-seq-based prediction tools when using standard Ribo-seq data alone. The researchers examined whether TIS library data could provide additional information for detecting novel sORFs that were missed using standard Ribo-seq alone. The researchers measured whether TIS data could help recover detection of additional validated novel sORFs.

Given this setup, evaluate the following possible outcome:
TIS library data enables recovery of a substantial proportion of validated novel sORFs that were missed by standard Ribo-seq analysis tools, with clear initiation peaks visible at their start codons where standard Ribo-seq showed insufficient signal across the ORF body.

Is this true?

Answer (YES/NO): YES